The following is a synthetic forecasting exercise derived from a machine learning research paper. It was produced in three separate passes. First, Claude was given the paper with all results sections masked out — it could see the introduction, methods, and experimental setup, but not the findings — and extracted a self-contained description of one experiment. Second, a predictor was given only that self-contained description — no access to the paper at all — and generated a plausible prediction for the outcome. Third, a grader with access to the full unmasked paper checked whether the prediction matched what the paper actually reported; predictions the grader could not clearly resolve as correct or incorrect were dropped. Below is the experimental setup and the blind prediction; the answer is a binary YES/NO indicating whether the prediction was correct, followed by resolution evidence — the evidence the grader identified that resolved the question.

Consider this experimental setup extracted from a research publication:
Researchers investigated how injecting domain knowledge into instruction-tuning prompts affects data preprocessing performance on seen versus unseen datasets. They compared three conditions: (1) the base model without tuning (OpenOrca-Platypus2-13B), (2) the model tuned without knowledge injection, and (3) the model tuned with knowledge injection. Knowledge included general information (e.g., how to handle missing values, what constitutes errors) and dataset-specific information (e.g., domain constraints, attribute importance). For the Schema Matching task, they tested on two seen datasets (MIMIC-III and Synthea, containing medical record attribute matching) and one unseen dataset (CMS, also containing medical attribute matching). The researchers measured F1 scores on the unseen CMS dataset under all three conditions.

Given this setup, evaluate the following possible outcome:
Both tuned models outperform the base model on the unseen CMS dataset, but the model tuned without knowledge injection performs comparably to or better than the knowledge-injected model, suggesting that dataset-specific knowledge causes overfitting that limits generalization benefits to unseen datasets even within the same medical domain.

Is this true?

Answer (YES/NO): NO